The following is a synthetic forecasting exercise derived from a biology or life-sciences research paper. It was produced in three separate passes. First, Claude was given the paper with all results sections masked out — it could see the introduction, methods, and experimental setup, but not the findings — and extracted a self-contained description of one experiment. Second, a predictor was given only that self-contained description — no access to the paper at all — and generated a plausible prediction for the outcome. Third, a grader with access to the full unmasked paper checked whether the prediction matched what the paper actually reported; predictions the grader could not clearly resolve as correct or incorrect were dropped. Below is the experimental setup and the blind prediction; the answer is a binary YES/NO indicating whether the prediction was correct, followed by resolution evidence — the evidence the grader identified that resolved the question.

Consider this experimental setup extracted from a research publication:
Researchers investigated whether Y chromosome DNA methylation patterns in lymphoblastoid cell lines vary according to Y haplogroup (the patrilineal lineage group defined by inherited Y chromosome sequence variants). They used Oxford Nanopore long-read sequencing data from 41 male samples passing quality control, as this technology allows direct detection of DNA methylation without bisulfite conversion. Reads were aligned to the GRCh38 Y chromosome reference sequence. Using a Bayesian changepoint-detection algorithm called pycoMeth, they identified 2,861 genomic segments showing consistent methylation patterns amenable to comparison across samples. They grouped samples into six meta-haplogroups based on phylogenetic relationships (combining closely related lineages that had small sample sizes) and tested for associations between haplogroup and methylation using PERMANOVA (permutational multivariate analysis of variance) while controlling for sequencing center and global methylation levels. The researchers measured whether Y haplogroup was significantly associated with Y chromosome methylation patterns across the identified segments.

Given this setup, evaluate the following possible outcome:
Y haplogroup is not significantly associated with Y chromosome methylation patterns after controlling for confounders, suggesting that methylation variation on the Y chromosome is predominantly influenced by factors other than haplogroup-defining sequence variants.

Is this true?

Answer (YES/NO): NO